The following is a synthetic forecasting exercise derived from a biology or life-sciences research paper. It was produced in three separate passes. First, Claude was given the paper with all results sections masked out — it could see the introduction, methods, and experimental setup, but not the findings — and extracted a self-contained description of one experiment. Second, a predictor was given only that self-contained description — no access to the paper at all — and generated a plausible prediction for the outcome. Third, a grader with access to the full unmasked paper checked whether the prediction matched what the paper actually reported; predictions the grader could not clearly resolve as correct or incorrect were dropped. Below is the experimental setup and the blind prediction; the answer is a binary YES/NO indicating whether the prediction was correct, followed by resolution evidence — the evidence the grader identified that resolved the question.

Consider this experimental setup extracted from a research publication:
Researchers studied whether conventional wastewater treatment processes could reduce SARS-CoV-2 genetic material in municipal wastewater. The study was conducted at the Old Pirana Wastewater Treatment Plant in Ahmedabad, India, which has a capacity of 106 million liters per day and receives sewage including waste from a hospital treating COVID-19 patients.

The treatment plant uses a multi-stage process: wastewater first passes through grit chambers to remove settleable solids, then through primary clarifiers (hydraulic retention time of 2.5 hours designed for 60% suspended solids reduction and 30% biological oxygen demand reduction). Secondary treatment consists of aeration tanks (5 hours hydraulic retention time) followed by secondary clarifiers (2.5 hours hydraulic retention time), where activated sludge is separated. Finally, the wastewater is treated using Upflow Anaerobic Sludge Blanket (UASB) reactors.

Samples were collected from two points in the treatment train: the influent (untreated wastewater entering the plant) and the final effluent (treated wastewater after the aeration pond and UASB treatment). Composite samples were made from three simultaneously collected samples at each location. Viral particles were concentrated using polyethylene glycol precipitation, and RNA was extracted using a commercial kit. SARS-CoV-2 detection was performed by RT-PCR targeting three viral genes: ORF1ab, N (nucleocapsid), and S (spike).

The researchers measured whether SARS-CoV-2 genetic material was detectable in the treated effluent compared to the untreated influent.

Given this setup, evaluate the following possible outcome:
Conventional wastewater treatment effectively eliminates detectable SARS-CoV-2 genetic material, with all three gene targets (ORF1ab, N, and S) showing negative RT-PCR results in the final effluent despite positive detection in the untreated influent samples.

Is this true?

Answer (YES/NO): YES